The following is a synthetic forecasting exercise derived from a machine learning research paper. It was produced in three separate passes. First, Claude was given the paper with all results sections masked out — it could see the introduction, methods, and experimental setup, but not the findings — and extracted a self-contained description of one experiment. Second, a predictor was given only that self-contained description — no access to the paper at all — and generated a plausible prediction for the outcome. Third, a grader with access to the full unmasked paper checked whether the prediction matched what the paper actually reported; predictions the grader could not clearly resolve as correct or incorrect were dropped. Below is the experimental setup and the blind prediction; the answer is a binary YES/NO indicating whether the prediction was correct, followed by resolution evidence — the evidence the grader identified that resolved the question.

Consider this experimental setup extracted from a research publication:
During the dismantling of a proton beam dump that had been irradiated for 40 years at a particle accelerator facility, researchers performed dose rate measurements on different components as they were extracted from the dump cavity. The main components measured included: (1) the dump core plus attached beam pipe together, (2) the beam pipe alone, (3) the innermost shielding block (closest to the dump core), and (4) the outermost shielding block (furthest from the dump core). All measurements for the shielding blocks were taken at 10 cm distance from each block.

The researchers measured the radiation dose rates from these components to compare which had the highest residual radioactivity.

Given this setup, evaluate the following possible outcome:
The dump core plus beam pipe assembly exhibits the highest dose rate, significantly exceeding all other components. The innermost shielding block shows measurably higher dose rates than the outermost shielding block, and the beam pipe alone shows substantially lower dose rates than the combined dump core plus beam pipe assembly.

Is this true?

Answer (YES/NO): NO